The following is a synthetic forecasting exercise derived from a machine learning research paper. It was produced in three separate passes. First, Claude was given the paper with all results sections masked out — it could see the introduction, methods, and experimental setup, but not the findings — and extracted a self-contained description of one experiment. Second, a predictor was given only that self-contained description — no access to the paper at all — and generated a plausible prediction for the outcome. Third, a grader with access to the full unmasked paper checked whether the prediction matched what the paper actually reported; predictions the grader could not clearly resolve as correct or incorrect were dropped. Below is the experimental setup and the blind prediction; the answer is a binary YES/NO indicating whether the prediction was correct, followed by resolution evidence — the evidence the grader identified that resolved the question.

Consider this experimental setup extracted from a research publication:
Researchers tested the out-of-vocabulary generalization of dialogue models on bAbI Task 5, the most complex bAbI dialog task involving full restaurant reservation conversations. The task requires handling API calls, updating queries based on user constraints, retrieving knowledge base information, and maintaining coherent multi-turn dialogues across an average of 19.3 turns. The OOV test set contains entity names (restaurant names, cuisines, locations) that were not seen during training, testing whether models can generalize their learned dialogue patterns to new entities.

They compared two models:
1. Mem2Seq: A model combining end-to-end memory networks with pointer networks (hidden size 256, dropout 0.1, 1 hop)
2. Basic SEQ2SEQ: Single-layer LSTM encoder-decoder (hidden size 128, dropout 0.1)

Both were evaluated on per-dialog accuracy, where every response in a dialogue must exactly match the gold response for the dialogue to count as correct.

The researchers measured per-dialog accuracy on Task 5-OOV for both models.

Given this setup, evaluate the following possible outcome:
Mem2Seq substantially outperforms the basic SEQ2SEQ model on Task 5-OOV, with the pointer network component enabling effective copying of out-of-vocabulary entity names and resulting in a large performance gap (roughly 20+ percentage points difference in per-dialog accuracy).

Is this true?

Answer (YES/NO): NO